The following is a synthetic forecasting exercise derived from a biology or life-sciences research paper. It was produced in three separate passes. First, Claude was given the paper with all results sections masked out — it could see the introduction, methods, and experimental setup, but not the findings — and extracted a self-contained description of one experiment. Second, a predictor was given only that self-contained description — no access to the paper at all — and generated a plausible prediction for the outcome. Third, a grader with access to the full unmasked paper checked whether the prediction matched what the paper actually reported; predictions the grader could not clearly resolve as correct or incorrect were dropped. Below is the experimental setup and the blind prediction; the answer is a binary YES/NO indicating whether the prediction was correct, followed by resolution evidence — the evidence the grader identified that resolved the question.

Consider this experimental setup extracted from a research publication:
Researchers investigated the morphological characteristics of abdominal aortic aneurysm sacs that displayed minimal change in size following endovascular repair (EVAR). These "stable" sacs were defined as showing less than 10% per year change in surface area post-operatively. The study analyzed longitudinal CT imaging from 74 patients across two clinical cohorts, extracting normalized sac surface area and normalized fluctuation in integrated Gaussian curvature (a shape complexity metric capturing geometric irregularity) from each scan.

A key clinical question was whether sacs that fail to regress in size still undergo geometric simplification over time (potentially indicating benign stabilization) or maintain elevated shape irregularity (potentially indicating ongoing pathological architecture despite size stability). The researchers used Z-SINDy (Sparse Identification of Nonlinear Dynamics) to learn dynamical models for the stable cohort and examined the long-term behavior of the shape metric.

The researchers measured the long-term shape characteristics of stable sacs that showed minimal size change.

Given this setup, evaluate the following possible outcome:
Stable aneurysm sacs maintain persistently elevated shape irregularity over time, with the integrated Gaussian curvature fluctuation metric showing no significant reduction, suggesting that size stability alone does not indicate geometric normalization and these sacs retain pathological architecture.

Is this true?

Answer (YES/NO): YES